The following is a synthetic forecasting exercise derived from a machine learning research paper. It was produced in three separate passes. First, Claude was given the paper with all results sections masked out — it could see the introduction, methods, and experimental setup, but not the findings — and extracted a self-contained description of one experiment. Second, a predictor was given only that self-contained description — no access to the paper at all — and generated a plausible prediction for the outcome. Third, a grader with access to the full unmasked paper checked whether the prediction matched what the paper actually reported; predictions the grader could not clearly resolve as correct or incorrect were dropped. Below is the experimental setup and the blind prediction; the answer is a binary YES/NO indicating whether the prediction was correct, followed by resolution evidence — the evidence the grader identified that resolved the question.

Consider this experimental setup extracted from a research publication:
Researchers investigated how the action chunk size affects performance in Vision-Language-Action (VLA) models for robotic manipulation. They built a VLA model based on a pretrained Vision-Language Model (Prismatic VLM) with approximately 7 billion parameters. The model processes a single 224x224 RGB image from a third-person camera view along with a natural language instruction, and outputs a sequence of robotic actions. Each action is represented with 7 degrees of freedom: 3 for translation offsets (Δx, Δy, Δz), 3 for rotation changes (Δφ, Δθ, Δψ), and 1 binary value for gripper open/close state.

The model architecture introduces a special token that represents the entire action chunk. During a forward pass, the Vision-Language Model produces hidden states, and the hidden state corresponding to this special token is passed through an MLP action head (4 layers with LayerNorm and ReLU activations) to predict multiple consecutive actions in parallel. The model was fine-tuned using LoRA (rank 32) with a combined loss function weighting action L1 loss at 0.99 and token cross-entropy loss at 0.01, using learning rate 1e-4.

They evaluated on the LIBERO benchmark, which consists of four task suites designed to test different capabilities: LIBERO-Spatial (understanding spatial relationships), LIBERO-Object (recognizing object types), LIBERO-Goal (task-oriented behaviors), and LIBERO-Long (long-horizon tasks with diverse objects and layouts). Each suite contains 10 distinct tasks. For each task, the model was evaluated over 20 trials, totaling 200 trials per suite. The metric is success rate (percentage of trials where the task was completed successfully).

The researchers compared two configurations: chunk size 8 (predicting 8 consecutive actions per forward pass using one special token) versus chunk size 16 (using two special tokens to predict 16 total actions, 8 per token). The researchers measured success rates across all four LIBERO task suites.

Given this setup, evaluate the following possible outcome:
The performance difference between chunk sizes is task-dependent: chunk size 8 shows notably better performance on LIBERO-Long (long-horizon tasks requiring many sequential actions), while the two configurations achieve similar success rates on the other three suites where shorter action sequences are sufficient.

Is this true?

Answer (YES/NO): NO